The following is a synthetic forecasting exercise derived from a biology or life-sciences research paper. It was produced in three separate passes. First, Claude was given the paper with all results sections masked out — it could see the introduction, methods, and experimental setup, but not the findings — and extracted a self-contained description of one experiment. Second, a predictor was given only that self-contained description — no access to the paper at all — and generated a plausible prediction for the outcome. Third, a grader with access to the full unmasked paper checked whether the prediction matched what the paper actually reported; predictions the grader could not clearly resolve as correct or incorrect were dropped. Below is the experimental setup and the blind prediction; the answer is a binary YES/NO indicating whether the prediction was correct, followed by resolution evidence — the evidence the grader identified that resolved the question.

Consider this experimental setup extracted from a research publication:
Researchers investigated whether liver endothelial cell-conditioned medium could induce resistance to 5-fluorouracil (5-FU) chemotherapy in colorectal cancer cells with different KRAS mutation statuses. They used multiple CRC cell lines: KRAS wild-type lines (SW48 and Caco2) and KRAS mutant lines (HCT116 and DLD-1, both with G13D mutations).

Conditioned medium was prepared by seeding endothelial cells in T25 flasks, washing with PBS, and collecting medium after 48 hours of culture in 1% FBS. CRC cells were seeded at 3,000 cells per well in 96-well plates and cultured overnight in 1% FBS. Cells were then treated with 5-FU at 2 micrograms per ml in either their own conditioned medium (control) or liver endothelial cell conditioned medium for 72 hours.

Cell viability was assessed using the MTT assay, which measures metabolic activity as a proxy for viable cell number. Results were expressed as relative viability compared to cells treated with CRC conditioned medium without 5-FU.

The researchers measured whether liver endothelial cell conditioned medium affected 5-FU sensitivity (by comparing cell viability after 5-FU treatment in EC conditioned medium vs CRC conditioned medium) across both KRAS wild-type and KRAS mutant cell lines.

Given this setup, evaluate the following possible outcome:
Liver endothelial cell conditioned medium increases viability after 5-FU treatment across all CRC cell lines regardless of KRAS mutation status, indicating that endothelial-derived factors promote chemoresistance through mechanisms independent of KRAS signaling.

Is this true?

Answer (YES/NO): YES